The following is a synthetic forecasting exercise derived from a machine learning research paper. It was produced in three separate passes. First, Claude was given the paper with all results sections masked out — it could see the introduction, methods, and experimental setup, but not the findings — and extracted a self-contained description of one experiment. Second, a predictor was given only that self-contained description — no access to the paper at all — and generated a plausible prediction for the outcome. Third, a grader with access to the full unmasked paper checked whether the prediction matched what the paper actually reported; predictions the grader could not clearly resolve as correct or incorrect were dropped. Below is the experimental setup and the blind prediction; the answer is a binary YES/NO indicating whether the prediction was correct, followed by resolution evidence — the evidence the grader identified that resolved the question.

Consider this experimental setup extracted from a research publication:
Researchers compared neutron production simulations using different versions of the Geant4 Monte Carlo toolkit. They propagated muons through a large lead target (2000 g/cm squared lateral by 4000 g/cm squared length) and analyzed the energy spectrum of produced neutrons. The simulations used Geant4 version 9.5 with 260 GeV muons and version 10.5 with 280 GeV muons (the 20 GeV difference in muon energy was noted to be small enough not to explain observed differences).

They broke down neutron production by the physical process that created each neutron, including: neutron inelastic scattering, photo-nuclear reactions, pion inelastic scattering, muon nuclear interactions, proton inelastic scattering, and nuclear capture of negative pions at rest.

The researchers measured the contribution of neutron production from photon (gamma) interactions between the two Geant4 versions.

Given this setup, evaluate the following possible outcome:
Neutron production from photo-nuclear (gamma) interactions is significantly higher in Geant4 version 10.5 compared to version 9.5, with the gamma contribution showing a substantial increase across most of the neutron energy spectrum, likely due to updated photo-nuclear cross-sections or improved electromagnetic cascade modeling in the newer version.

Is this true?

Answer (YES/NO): NO